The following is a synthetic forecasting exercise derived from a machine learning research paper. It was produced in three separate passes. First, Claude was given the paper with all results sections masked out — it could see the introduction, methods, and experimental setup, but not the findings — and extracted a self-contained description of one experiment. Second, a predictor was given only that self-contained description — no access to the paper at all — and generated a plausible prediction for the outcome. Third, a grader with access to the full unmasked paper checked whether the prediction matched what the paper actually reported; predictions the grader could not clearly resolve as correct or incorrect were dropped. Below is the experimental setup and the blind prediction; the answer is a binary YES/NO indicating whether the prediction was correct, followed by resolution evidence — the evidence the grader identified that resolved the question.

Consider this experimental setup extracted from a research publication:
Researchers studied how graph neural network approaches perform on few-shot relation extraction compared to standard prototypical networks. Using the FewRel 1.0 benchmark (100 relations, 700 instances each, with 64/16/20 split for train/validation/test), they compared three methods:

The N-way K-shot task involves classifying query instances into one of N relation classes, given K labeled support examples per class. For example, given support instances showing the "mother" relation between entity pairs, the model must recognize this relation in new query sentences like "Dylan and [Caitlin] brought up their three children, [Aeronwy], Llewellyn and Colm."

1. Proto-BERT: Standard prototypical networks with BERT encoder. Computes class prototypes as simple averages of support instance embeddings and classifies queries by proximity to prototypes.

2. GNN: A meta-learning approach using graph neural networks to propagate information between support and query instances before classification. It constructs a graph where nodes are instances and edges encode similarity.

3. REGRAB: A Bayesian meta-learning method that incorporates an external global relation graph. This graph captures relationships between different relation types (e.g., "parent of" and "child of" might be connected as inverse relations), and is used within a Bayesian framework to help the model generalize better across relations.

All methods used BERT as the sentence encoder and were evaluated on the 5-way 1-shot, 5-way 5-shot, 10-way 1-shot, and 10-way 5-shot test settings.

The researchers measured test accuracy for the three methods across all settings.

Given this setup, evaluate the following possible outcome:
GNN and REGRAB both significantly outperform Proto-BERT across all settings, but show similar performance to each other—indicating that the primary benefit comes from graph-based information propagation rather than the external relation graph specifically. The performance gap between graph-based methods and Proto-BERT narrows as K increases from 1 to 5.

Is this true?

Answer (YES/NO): NO